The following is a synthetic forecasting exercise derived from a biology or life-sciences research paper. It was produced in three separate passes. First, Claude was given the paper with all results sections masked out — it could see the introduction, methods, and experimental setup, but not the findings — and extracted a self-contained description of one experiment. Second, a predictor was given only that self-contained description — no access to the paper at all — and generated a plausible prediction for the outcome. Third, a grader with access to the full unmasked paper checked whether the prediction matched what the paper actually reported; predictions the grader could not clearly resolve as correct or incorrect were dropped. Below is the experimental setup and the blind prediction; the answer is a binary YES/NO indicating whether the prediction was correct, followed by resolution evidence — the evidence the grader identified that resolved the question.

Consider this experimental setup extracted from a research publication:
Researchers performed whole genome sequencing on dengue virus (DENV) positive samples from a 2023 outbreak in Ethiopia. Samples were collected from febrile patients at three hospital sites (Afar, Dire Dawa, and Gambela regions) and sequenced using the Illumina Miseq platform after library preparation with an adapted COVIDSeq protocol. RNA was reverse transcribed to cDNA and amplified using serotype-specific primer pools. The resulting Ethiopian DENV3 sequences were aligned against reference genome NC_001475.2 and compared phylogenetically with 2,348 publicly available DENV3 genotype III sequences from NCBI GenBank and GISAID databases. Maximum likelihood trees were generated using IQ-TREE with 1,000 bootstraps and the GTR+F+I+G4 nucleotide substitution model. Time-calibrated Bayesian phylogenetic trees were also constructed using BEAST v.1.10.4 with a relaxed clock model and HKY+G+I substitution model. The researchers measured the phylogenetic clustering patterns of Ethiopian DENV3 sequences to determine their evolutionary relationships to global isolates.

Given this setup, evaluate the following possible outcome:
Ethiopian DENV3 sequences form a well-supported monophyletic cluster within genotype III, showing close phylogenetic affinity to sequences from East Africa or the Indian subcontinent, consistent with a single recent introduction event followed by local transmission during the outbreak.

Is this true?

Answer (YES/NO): NO